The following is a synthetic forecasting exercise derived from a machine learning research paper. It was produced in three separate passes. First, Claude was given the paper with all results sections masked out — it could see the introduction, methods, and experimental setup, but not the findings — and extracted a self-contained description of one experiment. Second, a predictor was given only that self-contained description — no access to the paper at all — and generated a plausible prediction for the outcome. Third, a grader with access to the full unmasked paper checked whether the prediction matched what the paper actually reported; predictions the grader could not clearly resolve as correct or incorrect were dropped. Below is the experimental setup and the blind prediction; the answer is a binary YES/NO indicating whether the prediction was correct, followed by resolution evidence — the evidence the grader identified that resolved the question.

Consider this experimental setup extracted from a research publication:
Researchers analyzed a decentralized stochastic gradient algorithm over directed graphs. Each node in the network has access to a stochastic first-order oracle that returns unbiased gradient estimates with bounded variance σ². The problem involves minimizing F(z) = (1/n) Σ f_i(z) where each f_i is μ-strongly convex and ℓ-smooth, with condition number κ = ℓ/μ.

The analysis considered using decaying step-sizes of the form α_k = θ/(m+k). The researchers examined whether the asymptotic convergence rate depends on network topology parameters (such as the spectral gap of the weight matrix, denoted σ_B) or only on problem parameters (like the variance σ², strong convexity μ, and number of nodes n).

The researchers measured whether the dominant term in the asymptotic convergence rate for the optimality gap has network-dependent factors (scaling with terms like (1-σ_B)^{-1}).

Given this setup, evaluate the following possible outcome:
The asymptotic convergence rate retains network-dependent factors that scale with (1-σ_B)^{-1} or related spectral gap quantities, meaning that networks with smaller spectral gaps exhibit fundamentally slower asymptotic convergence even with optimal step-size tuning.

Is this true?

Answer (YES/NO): NO